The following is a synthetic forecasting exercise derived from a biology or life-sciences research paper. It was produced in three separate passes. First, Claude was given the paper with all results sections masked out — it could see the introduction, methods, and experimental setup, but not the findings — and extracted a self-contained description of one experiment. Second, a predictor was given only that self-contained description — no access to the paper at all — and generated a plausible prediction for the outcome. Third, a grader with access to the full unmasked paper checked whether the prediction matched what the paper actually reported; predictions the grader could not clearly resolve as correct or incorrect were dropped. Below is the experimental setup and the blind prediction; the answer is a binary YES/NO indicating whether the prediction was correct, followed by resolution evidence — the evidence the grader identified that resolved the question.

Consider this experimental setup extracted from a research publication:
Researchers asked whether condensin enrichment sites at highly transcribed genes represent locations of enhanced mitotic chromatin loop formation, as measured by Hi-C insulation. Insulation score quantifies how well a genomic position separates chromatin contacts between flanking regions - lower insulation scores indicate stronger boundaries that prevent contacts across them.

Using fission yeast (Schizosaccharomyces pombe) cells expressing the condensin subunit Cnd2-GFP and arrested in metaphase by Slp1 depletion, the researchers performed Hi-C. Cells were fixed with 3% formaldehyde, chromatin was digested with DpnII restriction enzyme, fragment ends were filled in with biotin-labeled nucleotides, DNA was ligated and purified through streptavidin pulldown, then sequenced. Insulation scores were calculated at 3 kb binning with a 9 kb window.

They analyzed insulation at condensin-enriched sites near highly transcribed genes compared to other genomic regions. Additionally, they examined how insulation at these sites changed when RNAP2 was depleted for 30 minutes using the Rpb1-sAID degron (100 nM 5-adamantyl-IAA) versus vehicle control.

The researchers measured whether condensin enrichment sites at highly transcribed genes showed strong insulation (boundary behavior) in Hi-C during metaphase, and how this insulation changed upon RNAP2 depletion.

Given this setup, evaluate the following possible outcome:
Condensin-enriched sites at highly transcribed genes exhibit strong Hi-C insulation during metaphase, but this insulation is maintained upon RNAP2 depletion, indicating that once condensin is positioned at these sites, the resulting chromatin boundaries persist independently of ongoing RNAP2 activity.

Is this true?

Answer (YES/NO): NO